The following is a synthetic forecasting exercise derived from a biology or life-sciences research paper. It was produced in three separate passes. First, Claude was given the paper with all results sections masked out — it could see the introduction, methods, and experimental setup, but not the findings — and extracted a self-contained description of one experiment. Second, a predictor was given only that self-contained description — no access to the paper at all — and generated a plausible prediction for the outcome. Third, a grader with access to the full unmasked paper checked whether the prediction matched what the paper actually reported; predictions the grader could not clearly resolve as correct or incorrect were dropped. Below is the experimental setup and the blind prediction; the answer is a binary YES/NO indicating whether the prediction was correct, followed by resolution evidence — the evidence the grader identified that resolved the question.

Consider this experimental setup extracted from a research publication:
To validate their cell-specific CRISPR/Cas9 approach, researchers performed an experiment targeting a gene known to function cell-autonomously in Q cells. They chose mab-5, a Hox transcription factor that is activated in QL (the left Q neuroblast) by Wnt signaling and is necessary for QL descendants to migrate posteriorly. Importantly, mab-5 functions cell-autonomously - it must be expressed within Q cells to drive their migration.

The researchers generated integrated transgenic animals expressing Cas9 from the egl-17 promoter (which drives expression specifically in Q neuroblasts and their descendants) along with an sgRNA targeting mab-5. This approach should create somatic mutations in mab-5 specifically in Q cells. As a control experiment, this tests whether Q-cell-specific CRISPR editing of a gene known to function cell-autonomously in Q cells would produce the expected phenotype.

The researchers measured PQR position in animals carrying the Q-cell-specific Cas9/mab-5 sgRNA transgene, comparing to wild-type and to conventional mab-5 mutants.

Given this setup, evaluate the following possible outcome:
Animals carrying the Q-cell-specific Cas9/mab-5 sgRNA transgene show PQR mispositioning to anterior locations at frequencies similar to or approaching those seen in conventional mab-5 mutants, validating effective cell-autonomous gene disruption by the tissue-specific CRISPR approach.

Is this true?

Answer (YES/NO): YES